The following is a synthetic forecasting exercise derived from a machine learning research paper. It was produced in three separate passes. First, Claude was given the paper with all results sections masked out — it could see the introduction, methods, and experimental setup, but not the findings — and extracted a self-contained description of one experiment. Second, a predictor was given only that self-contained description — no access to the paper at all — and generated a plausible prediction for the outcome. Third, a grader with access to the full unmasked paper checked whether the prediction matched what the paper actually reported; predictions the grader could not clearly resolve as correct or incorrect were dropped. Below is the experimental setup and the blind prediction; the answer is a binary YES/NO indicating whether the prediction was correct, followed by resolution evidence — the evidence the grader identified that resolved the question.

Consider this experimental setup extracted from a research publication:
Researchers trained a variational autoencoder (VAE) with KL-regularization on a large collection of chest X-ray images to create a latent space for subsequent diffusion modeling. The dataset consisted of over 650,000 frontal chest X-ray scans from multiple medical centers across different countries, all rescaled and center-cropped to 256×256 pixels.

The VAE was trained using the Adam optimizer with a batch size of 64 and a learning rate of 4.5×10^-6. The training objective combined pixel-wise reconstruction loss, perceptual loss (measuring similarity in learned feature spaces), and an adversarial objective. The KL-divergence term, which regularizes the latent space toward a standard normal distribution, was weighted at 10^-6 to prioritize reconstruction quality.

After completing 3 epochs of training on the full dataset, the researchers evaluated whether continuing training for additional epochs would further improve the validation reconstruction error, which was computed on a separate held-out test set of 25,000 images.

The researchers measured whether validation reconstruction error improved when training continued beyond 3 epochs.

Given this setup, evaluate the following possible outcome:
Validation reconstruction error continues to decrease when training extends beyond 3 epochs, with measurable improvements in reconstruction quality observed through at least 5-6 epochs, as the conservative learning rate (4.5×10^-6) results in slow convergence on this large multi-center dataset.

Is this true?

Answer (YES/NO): NO